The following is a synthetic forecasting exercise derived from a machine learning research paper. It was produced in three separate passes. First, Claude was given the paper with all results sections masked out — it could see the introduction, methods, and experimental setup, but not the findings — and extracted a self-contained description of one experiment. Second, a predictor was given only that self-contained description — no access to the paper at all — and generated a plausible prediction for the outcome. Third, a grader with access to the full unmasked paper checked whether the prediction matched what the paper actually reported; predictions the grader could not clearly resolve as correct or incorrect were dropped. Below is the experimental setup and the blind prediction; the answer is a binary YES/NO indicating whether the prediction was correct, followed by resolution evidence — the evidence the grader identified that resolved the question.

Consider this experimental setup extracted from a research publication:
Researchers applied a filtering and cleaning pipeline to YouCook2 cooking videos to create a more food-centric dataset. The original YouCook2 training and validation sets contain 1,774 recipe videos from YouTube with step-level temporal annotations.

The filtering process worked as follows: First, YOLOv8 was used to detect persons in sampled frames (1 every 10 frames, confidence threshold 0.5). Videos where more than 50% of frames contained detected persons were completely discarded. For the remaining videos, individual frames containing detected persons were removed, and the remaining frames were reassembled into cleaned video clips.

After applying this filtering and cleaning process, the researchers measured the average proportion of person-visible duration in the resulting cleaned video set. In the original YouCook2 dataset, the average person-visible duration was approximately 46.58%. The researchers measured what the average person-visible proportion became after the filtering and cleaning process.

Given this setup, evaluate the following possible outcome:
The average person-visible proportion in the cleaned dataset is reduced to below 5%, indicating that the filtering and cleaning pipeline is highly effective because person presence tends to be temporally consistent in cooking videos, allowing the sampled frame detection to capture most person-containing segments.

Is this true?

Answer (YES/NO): YES